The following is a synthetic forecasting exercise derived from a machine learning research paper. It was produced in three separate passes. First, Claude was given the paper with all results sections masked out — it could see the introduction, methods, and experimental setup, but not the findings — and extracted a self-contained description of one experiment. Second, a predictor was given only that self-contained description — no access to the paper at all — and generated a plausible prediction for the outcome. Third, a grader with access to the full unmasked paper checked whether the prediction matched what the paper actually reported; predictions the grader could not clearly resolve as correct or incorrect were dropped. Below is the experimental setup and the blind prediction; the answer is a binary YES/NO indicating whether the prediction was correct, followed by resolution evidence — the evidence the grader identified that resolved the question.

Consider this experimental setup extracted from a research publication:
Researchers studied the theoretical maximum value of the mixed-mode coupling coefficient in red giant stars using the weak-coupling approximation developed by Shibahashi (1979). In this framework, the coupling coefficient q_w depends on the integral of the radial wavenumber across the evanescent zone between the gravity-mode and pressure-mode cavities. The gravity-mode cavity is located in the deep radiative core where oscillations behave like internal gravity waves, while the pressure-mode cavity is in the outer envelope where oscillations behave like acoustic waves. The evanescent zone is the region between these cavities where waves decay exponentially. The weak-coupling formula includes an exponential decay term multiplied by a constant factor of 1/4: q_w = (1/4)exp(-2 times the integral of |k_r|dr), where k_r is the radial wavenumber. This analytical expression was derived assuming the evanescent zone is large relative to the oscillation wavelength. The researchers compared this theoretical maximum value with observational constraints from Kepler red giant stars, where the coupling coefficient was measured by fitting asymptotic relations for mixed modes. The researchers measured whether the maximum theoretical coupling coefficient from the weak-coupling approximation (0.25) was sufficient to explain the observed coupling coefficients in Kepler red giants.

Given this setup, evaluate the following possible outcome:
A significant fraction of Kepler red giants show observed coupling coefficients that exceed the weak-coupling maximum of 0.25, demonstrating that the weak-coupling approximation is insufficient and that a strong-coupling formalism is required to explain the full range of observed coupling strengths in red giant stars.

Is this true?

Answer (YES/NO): YES